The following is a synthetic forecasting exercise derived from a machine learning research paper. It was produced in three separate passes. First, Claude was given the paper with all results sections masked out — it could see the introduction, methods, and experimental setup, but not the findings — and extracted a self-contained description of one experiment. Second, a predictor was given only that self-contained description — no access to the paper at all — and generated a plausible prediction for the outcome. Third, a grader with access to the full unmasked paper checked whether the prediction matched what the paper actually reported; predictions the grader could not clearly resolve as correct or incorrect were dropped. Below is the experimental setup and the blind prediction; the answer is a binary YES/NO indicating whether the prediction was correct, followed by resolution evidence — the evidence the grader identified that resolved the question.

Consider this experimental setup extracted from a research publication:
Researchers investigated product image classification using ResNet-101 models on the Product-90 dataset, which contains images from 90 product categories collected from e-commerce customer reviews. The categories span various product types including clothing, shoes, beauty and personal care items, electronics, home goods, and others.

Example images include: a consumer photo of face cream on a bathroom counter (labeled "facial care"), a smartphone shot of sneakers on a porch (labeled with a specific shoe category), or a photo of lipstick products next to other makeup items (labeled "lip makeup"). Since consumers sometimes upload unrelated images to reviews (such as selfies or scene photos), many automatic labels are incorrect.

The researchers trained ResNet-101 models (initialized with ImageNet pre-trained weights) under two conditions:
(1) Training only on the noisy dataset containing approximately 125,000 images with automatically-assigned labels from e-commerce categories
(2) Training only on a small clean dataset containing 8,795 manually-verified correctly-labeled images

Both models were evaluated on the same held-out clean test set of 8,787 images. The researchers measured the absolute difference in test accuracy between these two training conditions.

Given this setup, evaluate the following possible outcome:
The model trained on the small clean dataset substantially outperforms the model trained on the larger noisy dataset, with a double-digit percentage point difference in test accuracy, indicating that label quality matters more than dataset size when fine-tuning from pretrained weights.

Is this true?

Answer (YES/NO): NO